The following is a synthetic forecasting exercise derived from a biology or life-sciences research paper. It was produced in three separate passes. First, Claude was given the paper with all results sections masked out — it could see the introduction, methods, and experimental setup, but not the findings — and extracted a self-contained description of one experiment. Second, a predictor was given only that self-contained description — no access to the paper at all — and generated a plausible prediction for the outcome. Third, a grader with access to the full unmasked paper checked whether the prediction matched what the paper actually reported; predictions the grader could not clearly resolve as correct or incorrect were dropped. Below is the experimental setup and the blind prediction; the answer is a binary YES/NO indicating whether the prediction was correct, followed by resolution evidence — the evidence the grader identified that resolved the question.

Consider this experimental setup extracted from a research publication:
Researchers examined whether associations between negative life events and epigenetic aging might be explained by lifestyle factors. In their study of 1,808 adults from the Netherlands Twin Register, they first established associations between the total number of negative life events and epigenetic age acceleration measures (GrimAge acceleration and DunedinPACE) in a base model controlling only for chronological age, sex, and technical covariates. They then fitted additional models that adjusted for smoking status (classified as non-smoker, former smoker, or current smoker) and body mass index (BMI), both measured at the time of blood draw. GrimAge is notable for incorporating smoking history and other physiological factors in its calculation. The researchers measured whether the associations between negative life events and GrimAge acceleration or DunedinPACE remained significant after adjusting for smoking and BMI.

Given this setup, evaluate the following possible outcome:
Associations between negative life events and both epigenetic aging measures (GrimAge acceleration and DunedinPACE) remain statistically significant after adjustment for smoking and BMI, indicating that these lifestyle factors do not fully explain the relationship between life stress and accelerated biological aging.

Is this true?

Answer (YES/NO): NO